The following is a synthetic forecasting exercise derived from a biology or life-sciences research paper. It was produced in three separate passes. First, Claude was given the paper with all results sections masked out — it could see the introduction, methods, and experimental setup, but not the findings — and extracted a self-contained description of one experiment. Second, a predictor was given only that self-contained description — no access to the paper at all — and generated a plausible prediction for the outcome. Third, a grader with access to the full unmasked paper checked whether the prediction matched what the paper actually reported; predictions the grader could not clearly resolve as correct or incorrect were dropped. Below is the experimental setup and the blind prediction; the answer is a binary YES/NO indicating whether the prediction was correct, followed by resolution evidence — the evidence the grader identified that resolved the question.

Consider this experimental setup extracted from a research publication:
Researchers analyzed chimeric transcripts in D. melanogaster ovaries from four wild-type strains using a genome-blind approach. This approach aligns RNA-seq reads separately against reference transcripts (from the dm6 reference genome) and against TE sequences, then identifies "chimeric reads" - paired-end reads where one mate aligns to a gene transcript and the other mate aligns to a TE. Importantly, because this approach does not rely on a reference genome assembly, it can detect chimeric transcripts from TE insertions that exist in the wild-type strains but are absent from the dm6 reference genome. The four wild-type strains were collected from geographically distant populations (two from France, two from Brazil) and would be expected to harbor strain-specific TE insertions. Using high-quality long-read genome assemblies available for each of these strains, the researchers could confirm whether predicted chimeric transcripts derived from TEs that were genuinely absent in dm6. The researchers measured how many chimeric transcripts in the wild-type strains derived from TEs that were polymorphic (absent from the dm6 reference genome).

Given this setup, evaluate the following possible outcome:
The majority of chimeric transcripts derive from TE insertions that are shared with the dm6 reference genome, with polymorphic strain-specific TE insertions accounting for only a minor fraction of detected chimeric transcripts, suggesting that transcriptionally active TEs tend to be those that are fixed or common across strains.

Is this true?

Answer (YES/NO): NO